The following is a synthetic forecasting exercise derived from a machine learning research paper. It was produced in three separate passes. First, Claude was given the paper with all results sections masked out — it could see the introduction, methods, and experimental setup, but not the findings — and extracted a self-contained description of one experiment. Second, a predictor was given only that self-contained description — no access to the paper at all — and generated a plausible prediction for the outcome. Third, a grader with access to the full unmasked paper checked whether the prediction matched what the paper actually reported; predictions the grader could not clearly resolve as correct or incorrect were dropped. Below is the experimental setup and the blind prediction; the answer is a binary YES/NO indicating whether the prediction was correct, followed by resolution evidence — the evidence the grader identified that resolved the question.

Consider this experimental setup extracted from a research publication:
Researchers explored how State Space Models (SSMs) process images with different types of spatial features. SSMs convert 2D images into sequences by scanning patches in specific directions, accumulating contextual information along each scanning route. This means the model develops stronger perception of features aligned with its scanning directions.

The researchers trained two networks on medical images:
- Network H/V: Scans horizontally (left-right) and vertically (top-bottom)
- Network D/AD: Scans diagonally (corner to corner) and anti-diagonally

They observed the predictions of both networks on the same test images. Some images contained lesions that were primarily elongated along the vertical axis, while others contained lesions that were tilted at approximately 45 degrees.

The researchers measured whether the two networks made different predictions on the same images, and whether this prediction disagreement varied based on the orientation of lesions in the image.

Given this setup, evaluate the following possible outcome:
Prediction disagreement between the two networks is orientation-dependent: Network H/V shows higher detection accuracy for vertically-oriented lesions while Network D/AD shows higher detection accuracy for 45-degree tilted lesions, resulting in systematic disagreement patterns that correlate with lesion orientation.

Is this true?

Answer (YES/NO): YES